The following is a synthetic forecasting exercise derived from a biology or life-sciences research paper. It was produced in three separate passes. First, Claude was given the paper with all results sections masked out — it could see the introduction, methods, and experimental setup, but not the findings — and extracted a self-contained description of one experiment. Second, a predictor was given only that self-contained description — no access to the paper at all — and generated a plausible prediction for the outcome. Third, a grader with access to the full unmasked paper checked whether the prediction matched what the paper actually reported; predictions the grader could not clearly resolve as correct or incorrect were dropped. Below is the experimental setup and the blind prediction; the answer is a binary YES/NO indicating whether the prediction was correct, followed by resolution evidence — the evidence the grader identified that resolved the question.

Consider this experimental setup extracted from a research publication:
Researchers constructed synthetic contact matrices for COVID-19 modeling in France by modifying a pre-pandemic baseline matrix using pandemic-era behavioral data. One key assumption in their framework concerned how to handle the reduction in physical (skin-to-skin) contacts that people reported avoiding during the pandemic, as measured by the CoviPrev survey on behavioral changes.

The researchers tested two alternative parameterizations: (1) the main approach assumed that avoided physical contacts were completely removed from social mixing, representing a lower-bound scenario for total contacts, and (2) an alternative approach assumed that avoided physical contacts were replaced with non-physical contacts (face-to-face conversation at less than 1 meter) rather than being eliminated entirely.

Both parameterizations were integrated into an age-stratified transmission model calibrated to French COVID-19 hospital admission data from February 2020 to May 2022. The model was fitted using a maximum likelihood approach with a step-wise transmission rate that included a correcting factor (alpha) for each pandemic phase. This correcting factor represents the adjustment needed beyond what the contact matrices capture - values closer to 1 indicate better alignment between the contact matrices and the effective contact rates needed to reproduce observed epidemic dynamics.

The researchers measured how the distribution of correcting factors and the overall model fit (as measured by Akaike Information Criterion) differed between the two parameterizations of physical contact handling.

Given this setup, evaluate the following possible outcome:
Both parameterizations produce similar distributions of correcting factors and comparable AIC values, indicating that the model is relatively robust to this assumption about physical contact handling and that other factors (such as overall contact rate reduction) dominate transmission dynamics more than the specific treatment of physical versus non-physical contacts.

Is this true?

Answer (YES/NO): NO